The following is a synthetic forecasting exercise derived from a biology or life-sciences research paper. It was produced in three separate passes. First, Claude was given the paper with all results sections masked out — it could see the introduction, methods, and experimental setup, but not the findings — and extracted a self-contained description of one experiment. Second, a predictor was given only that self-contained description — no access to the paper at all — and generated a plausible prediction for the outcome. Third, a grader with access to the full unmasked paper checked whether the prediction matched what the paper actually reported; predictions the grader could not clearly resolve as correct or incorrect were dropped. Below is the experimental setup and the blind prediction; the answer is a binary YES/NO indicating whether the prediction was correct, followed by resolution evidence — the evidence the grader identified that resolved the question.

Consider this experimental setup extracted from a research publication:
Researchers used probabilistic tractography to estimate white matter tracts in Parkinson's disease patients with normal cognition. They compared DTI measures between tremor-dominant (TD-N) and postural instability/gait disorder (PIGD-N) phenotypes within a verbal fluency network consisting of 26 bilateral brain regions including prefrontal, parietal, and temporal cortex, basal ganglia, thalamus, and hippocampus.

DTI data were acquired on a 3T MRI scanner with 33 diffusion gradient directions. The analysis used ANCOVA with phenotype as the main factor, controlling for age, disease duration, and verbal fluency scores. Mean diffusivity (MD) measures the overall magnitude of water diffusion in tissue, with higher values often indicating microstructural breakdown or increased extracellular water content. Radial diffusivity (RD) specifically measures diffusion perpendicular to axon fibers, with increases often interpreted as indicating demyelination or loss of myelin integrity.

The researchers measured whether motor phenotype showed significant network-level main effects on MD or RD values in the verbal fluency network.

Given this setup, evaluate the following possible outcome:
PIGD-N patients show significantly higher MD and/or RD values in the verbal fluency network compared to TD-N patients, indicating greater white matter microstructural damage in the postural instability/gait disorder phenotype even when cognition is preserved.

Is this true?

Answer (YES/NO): YES